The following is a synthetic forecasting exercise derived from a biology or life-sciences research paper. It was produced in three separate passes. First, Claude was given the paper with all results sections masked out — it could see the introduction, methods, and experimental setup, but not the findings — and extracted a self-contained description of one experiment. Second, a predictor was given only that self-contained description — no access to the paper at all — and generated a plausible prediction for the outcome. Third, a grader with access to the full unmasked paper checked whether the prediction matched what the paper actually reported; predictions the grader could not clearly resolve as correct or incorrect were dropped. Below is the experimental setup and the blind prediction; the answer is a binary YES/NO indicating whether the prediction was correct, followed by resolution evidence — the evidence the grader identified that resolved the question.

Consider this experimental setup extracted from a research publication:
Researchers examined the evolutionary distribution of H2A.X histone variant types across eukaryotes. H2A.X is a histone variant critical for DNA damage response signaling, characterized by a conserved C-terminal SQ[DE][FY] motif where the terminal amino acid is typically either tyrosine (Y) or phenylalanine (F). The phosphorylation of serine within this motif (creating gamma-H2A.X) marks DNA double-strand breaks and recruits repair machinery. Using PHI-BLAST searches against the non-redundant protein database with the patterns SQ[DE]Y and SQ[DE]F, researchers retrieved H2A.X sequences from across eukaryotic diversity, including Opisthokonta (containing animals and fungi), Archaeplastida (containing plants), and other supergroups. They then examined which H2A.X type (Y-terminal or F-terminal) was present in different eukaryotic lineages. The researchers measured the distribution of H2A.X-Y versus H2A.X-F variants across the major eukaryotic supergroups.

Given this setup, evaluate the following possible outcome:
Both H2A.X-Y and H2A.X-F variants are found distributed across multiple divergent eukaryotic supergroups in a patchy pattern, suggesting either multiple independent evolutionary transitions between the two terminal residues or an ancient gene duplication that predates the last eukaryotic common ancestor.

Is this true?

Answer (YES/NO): YES